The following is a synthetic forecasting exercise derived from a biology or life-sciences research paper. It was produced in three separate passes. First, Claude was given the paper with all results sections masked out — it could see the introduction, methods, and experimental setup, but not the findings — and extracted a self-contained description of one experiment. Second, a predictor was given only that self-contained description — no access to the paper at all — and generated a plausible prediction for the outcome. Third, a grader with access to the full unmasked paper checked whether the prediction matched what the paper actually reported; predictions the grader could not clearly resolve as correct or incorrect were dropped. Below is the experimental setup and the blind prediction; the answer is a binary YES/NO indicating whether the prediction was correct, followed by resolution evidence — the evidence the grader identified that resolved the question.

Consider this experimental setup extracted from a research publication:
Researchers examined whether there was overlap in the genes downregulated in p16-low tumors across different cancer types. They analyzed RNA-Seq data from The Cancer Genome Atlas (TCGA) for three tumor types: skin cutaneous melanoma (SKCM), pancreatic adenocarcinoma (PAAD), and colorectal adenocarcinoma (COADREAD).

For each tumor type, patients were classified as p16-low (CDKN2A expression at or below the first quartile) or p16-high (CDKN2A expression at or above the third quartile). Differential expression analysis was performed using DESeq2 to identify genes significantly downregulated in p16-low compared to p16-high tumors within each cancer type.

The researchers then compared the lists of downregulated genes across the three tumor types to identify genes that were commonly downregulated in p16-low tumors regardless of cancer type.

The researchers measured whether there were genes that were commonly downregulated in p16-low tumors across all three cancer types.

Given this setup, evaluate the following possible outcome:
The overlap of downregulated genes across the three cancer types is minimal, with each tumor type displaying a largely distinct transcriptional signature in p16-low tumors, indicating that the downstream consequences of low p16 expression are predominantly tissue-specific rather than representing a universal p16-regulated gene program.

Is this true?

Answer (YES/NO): YES